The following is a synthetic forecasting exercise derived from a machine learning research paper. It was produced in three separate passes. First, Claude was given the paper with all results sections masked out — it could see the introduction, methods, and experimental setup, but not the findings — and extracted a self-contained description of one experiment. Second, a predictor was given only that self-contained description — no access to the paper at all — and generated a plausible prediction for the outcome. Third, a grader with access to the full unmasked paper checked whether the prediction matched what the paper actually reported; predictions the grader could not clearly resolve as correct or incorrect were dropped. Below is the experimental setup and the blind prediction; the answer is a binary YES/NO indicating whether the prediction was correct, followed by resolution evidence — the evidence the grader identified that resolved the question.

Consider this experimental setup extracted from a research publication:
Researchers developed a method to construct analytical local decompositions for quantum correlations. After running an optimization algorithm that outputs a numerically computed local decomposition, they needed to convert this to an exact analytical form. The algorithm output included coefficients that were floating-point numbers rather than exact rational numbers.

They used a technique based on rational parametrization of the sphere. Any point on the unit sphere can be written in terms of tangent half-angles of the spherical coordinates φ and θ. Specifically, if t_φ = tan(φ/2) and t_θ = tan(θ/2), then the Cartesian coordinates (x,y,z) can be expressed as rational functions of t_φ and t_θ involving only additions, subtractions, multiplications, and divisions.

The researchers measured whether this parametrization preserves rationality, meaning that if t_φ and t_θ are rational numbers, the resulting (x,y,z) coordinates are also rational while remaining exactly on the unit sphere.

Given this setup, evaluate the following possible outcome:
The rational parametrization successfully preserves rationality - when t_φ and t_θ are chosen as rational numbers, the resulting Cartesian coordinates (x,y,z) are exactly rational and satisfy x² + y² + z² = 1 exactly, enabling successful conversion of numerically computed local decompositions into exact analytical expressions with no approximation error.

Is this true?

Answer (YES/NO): NO